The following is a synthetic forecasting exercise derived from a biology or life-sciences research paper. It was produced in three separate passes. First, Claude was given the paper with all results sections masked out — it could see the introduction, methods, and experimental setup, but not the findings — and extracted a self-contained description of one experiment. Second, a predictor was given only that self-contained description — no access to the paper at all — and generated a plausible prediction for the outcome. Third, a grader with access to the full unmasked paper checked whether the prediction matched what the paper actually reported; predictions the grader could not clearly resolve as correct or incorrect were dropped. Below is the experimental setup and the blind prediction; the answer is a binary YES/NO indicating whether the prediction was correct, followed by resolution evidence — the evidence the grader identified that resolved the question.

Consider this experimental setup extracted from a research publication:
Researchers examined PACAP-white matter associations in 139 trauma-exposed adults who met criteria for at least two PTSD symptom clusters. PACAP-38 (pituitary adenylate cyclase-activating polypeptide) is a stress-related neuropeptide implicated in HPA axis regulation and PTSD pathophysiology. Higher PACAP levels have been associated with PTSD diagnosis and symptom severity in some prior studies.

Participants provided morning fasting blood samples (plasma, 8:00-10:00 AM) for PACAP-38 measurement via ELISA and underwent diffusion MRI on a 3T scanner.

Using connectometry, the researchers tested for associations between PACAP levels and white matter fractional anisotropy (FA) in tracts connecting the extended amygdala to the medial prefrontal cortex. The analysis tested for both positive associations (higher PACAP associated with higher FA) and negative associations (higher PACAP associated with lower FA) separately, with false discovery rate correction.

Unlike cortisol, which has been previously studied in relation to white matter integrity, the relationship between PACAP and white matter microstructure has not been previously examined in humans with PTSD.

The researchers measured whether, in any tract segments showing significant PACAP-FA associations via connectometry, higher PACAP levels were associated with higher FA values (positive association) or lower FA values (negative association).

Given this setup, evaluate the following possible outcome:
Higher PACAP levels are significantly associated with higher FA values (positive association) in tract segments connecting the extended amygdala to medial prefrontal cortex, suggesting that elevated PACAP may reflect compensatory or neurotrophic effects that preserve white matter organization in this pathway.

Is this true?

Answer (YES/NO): YES